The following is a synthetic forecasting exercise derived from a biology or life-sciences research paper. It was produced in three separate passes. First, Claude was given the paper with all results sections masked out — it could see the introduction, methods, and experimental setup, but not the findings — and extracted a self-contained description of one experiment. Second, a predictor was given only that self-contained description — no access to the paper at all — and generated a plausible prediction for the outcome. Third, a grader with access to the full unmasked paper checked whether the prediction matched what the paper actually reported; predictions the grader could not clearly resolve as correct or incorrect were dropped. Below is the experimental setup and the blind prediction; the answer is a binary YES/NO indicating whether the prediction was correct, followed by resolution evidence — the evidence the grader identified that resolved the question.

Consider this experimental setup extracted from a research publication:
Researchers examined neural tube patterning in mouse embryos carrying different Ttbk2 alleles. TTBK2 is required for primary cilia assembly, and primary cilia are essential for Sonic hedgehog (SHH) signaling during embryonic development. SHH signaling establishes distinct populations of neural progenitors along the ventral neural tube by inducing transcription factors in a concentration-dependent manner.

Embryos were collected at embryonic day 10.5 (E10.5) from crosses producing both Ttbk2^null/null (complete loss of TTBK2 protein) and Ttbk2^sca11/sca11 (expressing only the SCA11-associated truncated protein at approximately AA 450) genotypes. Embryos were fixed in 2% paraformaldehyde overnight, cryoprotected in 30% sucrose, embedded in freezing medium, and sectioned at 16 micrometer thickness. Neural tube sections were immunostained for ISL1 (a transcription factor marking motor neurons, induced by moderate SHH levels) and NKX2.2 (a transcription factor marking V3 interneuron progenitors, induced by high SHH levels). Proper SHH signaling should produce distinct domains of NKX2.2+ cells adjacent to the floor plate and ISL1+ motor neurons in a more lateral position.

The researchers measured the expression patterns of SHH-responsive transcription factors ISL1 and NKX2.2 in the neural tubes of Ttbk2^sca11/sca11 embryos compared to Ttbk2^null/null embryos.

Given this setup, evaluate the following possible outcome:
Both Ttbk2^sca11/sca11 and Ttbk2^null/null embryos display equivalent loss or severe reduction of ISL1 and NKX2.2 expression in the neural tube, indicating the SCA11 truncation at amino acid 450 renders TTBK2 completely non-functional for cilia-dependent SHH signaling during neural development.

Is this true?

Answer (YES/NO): YES